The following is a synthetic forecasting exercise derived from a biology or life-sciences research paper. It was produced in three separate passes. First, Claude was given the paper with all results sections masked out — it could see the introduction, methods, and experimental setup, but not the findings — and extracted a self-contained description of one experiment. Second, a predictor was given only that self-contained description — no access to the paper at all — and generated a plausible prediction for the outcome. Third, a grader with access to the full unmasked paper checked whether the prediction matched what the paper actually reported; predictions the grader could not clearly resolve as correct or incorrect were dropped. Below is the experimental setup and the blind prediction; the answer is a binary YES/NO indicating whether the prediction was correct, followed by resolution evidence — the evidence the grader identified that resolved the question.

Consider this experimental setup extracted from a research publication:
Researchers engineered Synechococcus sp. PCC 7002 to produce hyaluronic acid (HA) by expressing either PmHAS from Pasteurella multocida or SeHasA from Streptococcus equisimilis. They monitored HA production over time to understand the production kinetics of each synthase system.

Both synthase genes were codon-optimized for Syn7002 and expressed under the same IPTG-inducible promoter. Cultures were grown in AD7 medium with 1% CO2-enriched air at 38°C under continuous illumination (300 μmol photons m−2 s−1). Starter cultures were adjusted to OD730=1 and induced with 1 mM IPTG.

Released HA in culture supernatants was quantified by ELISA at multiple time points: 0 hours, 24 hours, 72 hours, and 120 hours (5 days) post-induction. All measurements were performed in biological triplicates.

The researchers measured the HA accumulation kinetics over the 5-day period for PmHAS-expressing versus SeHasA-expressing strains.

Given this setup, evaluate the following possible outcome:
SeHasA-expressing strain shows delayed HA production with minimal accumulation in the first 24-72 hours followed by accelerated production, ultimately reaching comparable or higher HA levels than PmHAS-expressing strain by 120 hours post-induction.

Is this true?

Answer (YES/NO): NO